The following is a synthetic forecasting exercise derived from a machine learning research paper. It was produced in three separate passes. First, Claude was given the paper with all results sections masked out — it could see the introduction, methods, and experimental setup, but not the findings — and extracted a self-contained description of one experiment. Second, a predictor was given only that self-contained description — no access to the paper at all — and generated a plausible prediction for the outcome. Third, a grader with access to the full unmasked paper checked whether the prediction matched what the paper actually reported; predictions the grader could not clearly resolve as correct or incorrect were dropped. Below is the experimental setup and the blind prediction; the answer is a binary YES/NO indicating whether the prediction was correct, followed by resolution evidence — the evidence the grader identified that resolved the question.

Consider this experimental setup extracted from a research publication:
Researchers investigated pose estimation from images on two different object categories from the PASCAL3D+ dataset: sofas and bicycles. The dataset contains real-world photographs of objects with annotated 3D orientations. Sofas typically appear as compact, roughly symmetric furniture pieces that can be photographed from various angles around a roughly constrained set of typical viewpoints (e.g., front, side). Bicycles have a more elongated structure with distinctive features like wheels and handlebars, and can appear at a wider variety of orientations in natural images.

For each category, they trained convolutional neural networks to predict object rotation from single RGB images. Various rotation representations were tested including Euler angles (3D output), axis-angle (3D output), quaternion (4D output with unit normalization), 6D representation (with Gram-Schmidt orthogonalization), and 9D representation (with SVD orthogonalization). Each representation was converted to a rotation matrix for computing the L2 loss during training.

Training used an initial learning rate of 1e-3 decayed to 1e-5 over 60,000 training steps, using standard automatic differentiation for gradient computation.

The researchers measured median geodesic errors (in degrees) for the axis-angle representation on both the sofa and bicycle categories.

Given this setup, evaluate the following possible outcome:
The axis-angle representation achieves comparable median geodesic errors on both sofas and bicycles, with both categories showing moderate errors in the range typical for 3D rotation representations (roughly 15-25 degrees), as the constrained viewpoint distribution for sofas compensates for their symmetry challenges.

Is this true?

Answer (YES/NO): NO